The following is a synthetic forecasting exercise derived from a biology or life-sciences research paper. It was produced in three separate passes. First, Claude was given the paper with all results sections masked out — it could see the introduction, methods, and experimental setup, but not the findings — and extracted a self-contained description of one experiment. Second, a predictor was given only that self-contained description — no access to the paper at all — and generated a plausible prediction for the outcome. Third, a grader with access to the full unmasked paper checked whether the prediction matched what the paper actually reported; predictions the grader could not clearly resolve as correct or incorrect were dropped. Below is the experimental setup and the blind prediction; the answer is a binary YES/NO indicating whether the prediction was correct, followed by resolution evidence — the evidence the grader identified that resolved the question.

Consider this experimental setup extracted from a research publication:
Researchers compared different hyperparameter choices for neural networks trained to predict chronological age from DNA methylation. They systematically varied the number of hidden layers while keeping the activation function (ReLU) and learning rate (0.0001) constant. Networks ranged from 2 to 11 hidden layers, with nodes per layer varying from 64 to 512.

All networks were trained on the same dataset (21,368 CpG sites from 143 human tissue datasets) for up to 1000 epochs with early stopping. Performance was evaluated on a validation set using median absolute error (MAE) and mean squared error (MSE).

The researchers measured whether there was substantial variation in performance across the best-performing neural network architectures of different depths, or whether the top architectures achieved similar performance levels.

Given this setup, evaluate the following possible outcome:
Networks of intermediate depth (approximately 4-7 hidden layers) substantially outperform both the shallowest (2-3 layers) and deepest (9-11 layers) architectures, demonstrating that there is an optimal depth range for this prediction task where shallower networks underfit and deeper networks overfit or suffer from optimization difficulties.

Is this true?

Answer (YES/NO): NO